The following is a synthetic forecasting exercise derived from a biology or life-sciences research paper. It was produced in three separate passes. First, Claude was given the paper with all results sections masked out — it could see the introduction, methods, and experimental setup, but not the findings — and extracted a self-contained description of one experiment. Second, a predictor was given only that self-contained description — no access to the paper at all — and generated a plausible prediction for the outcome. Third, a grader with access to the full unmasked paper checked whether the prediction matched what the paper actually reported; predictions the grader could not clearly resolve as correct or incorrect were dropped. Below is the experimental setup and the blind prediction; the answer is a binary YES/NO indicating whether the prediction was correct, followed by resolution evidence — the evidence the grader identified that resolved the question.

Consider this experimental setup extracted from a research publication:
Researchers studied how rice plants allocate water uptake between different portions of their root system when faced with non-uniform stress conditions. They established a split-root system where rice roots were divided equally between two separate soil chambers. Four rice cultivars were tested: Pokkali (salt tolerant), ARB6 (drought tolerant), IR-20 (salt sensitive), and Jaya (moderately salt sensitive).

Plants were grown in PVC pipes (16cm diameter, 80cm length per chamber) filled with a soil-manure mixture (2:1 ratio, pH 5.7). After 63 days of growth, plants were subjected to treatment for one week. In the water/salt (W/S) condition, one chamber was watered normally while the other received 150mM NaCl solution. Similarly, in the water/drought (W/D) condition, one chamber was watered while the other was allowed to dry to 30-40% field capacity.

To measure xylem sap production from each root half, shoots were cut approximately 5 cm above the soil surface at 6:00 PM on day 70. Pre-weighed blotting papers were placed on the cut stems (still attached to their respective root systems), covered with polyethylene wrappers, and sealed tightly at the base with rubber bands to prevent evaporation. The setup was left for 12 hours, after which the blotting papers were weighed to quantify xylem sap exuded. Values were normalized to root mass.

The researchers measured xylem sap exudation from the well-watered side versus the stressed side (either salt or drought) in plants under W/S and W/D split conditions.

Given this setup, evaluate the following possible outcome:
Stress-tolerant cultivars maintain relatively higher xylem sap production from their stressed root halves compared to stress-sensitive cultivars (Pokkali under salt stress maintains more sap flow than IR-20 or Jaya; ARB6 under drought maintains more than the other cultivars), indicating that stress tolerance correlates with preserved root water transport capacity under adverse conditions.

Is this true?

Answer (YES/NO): YES